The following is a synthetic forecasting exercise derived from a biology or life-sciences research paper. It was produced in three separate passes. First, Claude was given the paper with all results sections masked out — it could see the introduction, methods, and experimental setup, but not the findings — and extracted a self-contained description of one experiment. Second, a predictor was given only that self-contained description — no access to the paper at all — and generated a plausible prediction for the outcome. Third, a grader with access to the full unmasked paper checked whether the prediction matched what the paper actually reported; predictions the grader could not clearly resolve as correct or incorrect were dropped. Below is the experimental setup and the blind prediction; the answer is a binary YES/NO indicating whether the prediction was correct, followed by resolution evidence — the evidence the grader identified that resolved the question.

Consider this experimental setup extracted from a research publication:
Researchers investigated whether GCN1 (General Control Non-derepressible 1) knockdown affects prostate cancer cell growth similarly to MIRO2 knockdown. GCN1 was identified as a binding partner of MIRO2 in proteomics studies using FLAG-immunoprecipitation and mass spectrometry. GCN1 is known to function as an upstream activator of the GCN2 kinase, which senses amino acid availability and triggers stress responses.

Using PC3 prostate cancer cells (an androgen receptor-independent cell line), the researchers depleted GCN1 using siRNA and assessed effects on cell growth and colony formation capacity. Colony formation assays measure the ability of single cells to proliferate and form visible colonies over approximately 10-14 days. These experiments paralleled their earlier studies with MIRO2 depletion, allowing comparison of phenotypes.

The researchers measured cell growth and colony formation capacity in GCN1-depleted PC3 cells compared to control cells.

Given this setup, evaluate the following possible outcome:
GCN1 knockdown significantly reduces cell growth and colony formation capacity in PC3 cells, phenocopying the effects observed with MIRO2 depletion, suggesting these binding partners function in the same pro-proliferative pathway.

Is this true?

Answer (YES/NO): YES